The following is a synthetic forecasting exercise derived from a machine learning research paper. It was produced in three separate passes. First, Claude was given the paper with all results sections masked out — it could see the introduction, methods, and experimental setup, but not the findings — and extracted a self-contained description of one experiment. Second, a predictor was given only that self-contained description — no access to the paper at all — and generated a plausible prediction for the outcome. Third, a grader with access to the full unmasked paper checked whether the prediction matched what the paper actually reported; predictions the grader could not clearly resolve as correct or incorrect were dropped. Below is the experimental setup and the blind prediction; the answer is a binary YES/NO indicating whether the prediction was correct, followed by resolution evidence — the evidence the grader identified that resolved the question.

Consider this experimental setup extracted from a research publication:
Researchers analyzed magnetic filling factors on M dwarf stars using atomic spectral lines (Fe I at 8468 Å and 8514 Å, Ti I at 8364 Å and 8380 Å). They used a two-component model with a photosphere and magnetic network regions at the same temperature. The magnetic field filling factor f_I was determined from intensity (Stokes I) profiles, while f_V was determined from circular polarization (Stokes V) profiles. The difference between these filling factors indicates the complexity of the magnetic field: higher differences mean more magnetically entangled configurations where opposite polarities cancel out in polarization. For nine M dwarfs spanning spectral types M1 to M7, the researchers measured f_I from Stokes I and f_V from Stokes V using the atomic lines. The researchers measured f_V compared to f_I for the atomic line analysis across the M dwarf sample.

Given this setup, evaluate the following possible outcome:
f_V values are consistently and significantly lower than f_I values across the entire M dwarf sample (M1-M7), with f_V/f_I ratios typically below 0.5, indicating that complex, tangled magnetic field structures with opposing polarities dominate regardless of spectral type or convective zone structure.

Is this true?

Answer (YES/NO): YES